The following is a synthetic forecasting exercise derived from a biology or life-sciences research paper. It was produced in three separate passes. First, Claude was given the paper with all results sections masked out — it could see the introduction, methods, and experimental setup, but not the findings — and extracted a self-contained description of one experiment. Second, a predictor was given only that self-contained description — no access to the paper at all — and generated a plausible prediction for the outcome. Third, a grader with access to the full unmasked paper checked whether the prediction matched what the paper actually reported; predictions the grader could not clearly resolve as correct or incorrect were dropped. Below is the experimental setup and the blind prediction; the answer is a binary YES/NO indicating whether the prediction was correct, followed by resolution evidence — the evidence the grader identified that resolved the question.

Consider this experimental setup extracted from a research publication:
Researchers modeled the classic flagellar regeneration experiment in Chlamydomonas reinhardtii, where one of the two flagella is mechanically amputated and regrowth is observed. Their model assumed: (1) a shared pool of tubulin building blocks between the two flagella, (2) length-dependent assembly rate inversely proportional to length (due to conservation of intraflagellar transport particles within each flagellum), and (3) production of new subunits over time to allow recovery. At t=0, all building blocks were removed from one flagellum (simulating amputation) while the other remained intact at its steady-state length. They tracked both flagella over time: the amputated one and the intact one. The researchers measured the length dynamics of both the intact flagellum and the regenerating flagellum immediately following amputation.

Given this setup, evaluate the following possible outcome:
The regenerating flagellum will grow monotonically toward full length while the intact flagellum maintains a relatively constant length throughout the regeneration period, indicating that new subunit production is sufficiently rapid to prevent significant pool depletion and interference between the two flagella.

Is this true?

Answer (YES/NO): NO